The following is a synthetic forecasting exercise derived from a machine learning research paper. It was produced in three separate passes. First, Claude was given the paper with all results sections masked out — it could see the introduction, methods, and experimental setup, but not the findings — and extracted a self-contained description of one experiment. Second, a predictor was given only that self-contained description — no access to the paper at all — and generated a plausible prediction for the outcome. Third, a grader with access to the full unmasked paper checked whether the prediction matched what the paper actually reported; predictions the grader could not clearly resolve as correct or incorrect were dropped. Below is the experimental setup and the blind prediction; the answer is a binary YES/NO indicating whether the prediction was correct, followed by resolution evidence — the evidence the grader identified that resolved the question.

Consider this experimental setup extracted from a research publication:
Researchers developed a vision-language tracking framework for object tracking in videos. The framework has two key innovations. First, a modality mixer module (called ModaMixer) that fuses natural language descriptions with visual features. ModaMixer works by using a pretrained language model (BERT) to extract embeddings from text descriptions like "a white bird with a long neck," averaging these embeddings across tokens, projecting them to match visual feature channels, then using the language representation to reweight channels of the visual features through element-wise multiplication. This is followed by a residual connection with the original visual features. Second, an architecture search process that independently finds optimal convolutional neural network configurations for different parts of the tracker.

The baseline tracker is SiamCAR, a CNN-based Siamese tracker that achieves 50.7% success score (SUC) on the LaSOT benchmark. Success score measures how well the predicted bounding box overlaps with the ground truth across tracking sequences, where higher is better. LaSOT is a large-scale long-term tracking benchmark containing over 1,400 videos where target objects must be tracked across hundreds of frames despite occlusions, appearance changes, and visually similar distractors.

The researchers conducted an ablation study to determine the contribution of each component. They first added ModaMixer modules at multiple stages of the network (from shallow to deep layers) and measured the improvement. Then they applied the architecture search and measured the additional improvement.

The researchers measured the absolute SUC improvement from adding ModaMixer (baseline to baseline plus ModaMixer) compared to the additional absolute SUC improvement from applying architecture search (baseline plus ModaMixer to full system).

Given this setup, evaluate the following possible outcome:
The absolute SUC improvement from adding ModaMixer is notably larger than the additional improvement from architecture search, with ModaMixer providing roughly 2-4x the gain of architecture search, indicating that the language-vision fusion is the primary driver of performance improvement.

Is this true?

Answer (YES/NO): NO